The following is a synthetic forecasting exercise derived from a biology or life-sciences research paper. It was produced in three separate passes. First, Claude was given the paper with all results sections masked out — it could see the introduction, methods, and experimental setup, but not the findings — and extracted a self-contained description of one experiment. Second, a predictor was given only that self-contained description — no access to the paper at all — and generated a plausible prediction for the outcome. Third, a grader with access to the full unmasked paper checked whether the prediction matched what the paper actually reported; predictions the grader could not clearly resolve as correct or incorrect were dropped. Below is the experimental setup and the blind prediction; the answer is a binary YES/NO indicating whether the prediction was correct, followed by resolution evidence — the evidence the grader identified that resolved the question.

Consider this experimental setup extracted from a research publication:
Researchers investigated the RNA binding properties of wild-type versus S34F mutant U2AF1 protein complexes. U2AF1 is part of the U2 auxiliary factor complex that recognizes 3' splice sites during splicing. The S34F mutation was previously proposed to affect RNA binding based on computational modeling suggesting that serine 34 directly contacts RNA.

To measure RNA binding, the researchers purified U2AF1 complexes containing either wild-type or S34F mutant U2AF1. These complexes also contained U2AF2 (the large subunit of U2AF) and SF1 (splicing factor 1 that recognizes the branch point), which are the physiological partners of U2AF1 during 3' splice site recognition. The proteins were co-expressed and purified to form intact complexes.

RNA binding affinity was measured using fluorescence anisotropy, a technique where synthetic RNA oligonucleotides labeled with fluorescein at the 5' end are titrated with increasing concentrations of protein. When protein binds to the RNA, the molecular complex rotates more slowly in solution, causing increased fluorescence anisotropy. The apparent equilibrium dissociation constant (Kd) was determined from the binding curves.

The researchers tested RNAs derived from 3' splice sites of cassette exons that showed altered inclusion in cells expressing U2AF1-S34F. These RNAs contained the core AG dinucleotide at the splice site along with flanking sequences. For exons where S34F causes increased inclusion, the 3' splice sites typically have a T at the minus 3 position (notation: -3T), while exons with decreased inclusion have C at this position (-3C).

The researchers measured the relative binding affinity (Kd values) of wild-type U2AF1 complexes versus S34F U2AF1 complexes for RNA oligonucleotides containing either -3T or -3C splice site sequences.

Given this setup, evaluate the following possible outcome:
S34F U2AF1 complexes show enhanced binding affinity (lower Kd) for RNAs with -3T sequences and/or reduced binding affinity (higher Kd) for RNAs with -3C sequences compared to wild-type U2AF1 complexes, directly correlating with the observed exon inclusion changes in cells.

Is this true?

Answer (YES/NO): NO